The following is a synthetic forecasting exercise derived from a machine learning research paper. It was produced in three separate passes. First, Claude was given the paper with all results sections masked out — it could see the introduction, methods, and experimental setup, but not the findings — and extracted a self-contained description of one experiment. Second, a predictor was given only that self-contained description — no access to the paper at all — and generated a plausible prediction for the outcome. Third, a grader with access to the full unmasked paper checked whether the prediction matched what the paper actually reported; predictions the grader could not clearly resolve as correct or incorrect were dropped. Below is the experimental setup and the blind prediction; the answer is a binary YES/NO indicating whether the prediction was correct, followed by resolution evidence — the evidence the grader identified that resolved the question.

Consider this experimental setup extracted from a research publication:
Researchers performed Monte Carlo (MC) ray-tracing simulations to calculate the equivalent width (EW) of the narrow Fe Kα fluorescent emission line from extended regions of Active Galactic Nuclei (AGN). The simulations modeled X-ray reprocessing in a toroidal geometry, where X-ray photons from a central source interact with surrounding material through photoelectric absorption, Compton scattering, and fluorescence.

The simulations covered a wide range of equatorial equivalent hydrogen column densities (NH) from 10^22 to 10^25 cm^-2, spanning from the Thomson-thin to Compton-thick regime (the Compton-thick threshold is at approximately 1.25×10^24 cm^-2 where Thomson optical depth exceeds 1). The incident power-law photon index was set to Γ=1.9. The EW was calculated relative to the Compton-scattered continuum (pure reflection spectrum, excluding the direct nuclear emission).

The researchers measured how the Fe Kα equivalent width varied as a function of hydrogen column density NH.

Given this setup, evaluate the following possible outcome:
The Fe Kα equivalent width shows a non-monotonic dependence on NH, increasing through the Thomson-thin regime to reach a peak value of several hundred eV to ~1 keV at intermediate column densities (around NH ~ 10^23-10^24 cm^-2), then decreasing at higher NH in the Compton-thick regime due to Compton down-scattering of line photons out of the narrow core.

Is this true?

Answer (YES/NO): NO